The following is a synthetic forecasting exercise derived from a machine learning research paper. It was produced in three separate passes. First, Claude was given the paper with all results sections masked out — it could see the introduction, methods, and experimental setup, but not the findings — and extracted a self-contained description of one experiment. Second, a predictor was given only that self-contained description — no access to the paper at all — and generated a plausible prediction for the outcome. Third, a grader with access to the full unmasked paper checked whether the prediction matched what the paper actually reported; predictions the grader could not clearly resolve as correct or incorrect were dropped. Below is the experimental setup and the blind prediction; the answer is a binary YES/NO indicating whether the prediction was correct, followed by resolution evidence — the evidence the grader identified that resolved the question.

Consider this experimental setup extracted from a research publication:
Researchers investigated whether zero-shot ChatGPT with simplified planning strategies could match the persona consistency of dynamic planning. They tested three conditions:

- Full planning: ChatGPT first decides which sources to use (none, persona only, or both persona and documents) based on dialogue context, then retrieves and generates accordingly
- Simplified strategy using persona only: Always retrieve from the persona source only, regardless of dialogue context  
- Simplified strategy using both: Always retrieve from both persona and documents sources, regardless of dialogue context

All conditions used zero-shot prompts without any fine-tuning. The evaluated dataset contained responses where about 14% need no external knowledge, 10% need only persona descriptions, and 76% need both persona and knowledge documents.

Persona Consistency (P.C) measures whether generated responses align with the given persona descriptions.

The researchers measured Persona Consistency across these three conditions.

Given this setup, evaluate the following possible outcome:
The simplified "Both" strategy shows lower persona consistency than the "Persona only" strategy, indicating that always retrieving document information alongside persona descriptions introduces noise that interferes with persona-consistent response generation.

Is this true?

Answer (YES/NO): NO